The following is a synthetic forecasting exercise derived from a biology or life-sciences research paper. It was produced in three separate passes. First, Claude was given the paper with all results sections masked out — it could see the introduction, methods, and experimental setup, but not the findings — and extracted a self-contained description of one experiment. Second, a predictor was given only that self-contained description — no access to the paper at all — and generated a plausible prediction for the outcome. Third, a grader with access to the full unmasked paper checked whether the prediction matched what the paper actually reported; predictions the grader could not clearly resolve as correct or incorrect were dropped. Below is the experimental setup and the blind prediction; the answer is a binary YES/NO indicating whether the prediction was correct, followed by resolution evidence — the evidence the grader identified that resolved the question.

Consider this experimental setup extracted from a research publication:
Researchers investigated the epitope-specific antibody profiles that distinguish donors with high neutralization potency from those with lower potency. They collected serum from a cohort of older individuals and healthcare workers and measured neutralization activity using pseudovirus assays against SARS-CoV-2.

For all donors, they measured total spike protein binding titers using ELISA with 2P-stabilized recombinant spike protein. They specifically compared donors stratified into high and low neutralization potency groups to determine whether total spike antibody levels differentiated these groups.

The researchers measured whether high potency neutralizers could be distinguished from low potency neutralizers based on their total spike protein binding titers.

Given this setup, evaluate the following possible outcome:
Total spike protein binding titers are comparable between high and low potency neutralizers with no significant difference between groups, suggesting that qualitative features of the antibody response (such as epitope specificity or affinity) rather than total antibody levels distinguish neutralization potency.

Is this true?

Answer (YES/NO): NO